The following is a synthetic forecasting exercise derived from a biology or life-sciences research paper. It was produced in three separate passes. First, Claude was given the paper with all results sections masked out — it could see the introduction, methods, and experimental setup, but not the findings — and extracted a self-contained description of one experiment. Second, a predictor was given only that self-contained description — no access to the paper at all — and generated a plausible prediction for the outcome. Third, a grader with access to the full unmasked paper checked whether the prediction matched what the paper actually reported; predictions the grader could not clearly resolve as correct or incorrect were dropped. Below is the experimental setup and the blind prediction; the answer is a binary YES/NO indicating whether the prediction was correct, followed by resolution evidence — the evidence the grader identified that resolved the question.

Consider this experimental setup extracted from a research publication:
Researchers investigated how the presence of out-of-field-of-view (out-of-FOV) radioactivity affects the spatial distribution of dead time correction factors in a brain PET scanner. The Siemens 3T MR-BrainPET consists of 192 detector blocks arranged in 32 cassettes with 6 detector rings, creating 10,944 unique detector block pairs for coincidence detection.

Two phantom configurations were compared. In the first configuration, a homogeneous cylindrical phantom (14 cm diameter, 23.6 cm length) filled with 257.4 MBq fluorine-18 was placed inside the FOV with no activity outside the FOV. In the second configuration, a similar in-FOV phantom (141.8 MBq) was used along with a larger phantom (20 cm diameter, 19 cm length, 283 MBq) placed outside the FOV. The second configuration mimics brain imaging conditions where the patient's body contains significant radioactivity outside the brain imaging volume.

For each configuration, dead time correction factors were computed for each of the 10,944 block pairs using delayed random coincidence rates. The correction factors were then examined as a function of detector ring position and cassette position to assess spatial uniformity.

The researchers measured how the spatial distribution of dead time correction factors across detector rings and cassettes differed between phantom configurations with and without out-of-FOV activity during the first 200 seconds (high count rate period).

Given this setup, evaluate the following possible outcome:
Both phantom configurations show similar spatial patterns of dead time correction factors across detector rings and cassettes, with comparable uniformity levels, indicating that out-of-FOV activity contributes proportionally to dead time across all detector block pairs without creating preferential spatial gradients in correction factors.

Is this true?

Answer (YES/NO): NO